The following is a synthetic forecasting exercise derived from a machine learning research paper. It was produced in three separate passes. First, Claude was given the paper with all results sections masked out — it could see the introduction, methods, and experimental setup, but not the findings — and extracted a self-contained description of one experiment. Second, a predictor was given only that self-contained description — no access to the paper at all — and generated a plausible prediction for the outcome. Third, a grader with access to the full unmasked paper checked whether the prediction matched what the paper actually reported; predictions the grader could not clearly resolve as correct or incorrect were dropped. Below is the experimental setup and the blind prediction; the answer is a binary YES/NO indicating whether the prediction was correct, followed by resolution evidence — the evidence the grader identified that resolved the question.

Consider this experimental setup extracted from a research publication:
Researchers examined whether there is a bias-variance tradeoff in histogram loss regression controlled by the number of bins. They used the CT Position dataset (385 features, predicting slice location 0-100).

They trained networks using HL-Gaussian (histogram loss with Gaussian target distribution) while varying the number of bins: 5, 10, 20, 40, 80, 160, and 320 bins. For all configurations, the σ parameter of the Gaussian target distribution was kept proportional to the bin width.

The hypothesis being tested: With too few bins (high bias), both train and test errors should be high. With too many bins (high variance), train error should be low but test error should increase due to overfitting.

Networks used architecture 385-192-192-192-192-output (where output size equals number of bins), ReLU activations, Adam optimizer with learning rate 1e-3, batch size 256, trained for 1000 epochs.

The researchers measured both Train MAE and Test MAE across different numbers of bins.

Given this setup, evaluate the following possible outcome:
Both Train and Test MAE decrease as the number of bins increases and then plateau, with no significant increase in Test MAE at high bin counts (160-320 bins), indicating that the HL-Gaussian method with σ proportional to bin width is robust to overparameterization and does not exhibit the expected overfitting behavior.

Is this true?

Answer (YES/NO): YES